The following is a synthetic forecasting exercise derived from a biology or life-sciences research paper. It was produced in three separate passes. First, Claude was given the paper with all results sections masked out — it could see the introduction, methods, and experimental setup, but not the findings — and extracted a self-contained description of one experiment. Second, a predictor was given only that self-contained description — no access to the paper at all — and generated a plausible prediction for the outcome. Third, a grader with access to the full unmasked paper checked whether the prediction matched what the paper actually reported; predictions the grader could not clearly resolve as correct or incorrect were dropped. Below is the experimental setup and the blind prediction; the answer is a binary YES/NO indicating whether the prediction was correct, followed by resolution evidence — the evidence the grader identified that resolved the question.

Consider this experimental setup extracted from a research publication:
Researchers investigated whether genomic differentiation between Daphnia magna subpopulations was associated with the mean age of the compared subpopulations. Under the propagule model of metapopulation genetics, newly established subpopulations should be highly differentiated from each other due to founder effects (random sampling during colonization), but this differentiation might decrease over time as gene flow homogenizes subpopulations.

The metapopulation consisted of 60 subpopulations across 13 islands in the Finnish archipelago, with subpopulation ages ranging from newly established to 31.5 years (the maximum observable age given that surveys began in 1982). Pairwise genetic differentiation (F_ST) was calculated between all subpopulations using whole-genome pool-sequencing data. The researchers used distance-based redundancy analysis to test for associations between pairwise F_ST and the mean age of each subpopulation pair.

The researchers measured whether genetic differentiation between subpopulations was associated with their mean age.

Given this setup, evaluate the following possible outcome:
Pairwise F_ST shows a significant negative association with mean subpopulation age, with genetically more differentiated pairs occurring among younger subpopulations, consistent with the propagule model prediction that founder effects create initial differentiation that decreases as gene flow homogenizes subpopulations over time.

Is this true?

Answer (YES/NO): NO